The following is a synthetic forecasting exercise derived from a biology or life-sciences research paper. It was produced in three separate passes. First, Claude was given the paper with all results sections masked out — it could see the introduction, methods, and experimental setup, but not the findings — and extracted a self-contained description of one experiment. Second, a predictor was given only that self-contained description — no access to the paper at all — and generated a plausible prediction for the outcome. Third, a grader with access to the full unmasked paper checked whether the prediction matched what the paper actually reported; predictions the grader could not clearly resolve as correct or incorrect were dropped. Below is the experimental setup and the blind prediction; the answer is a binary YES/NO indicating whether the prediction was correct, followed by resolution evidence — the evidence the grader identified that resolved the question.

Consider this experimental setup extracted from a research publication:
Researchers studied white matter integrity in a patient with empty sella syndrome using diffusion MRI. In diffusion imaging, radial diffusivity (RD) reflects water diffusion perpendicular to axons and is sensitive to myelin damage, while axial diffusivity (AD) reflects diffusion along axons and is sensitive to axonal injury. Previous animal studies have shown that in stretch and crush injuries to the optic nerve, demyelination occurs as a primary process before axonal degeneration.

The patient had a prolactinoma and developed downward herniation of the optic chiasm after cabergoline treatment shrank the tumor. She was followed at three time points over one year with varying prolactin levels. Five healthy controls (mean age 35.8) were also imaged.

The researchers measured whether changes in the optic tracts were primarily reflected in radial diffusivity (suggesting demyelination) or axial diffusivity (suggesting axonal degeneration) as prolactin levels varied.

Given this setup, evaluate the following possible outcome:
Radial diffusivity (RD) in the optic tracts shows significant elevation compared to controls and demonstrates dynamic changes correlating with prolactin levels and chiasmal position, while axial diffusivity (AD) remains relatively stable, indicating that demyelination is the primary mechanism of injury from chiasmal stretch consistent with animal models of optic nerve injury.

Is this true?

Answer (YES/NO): NO